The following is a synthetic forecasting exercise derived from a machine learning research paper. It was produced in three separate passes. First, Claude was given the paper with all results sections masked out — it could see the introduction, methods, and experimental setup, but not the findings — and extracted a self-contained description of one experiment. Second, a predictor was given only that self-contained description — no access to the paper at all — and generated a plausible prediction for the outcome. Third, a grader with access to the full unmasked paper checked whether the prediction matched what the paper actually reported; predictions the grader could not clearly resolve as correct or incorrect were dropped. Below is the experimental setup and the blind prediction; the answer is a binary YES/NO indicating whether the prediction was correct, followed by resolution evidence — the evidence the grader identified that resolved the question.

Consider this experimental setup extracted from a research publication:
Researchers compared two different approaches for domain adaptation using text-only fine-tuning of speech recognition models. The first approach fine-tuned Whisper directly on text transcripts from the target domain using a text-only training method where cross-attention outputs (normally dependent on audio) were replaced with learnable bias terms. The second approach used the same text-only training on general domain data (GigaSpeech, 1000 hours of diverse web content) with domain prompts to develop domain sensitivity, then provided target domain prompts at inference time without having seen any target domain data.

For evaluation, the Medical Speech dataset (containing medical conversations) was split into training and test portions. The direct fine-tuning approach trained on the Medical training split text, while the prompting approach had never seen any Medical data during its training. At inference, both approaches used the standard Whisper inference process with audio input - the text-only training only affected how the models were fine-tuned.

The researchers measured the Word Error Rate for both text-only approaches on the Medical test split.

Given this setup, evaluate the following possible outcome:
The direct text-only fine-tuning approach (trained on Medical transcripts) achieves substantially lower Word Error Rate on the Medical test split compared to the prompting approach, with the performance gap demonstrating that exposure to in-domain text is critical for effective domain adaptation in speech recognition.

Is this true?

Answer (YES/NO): NO